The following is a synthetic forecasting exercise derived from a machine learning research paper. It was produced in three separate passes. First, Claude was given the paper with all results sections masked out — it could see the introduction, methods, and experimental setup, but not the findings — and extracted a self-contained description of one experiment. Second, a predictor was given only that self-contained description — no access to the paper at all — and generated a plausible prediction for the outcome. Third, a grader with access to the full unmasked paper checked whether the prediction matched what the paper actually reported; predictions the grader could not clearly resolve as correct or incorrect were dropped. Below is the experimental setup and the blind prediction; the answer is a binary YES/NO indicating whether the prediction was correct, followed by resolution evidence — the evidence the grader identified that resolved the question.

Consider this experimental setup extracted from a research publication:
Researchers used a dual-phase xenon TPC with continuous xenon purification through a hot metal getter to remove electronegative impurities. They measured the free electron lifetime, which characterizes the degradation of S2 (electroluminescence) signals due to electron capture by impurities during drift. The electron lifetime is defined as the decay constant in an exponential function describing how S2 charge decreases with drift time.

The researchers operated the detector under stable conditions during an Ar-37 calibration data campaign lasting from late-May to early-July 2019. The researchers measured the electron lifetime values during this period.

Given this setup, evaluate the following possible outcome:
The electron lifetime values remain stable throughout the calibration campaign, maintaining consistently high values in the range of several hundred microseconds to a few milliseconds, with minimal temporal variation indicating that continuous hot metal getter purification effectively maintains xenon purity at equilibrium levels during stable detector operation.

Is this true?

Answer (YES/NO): NO